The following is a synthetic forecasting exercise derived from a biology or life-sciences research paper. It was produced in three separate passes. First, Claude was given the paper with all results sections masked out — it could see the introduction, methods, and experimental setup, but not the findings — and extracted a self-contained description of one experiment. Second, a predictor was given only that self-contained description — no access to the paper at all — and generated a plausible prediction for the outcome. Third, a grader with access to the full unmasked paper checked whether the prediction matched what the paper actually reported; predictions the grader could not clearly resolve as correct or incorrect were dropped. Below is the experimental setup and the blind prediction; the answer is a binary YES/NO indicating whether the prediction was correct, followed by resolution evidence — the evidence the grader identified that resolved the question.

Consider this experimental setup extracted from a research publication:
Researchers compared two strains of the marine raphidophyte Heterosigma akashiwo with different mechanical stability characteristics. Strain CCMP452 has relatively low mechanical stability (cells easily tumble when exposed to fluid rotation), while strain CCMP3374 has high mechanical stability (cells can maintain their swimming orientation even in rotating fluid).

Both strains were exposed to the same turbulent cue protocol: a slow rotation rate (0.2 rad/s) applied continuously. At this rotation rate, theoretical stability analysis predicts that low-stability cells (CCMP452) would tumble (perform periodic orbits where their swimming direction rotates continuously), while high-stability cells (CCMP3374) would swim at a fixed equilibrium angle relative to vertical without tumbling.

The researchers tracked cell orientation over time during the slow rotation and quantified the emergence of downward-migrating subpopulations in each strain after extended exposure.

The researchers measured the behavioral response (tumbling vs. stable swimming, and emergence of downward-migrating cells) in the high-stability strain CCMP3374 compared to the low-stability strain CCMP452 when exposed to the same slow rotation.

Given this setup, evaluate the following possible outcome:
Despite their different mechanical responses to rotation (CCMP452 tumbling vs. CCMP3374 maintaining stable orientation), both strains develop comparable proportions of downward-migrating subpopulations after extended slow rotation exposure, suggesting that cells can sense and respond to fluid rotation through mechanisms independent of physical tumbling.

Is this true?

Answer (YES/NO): NO